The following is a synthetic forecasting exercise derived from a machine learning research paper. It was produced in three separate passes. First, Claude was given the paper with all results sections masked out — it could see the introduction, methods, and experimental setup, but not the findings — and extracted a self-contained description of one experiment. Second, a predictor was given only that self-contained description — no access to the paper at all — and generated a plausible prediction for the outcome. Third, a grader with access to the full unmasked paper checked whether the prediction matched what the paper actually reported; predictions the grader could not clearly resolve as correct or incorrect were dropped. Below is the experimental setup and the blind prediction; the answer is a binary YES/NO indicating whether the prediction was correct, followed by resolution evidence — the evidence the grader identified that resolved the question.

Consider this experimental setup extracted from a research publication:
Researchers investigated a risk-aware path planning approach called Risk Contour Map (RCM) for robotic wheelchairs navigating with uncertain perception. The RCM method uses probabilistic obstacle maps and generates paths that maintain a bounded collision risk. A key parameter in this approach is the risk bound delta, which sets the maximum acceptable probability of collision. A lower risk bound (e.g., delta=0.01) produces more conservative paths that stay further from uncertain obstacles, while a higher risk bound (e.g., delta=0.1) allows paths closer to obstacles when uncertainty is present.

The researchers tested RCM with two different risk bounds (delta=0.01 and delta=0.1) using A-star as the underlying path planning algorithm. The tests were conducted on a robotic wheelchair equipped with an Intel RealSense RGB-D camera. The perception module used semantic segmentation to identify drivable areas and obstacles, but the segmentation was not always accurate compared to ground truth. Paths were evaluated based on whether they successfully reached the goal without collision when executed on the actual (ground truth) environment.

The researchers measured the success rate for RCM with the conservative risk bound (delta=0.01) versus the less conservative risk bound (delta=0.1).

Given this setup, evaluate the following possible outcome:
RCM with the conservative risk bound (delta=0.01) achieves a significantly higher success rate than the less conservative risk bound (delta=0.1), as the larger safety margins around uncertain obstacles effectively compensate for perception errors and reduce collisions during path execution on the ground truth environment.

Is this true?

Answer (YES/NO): YES